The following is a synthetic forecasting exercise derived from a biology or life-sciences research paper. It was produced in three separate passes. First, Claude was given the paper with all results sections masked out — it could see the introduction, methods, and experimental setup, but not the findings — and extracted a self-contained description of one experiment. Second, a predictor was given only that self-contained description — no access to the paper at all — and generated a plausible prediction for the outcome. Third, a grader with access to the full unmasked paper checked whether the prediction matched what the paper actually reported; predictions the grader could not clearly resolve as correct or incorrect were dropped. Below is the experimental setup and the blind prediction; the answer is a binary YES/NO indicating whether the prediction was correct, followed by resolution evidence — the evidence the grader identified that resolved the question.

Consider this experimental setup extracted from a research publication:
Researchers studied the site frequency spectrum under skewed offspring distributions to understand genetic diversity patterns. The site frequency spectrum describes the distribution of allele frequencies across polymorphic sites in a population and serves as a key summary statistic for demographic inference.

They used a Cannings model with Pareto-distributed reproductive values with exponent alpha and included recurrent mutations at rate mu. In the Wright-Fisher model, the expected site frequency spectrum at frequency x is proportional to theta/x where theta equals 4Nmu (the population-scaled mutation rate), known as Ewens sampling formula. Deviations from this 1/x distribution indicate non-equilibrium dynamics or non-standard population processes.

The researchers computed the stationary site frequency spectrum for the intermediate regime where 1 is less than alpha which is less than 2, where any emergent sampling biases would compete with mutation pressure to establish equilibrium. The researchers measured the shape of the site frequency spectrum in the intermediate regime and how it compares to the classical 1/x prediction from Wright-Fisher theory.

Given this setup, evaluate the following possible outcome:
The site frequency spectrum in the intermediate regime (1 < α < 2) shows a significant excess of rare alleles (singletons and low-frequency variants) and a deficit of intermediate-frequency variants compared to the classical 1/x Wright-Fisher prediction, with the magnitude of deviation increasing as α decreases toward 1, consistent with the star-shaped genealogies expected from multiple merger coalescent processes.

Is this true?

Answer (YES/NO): NO